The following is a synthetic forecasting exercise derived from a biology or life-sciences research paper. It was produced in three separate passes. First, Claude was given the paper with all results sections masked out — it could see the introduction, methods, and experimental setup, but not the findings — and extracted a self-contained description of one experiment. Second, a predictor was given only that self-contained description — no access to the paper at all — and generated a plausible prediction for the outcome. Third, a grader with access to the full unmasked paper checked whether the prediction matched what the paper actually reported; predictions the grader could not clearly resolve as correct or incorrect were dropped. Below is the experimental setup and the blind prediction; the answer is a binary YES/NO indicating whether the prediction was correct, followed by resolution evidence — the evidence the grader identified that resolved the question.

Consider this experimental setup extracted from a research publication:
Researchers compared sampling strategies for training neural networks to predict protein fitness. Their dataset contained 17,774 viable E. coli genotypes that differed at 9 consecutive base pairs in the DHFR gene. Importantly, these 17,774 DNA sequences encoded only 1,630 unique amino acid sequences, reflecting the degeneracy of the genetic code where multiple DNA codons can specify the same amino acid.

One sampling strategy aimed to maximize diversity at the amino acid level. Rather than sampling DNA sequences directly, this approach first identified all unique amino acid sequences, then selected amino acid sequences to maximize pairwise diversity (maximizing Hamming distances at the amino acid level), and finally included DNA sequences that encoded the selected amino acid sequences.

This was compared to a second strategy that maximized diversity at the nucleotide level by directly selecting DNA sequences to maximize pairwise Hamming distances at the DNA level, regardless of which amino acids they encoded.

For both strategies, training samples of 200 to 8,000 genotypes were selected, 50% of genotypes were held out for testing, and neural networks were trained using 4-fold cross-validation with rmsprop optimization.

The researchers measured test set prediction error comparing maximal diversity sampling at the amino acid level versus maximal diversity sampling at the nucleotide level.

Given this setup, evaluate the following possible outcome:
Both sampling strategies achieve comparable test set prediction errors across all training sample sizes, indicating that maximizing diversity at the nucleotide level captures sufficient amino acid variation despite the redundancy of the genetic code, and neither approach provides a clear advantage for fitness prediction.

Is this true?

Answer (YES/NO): NO